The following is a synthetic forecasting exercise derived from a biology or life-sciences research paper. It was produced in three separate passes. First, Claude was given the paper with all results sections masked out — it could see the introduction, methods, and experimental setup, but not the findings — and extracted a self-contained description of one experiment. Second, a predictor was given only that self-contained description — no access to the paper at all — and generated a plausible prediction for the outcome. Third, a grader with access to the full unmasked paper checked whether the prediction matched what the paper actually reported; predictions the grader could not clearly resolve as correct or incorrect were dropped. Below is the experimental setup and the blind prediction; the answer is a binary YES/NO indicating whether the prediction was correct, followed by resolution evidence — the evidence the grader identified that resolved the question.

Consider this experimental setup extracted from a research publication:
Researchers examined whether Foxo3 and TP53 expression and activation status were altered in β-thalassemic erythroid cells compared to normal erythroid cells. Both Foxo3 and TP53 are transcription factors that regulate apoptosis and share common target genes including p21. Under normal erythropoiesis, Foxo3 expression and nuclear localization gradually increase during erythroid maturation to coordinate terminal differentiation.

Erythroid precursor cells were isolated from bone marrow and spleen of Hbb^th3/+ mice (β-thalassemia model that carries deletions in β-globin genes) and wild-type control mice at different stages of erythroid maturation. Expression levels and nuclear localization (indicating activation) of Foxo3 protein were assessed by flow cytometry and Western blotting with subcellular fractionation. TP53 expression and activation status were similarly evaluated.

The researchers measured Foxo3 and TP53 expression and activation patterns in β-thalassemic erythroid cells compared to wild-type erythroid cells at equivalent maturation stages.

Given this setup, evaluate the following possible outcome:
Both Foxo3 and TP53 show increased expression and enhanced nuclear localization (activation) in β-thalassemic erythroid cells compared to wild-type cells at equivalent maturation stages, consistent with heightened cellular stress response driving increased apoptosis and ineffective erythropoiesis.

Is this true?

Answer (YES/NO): YES